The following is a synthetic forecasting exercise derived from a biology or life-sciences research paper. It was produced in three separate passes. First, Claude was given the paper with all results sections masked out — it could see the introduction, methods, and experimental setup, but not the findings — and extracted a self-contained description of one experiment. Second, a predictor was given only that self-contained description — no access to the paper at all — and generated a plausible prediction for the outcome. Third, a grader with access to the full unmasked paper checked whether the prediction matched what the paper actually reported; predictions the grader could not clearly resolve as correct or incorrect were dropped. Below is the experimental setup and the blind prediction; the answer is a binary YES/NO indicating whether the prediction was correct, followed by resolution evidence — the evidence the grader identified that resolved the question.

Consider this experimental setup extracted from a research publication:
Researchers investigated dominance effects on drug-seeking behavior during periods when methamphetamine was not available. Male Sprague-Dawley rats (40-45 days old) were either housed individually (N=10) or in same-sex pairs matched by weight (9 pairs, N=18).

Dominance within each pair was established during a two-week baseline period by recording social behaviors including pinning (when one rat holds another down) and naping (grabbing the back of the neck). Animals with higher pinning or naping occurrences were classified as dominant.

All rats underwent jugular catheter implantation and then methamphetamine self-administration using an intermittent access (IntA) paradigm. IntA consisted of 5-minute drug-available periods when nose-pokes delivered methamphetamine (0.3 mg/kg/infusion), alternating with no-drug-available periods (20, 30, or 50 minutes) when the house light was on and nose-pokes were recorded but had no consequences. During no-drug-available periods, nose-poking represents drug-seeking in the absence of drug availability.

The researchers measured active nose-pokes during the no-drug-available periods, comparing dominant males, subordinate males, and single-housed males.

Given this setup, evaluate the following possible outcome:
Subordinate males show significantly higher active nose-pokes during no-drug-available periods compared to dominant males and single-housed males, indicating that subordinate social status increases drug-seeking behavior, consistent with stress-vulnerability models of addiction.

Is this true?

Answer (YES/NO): NO